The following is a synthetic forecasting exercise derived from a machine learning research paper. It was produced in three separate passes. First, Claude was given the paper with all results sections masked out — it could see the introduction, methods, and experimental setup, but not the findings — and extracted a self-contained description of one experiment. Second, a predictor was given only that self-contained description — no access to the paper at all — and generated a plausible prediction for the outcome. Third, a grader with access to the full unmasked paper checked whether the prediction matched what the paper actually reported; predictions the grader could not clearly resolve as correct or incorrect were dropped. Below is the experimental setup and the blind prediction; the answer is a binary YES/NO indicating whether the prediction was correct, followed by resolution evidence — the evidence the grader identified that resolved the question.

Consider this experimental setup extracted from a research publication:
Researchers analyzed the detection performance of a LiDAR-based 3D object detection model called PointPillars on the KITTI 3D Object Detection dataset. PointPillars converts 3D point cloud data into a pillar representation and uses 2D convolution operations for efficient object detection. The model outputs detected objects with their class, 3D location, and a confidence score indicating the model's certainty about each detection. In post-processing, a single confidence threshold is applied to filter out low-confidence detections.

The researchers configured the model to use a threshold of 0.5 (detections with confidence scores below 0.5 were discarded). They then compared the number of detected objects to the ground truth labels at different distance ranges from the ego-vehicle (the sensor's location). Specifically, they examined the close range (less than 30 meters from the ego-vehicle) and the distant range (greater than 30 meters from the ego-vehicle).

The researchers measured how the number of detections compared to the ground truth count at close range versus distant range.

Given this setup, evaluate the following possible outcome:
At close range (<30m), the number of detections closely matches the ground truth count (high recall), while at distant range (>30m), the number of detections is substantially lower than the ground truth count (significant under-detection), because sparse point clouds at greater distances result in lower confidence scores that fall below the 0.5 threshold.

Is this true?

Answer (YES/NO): NO